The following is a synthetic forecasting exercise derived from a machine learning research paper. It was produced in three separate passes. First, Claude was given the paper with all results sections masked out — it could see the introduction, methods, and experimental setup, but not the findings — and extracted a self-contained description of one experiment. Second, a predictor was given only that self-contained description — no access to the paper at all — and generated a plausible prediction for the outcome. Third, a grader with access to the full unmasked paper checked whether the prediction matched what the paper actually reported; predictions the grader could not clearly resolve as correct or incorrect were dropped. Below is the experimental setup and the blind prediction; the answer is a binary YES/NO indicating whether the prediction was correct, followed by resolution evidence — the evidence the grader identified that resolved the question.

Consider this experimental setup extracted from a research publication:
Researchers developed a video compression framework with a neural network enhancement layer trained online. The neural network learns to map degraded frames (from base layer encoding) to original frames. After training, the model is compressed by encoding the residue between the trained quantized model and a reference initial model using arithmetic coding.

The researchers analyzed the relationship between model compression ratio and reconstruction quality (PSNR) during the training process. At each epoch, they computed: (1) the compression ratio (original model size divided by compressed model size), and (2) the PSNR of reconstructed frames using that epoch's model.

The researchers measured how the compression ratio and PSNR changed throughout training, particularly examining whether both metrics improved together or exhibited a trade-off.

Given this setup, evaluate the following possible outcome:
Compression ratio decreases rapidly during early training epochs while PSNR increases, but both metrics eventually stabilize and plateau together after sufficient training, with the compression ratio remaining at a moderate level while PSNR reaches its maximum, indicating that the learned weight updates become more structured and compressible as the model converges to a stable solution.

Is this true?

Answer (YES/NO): YES